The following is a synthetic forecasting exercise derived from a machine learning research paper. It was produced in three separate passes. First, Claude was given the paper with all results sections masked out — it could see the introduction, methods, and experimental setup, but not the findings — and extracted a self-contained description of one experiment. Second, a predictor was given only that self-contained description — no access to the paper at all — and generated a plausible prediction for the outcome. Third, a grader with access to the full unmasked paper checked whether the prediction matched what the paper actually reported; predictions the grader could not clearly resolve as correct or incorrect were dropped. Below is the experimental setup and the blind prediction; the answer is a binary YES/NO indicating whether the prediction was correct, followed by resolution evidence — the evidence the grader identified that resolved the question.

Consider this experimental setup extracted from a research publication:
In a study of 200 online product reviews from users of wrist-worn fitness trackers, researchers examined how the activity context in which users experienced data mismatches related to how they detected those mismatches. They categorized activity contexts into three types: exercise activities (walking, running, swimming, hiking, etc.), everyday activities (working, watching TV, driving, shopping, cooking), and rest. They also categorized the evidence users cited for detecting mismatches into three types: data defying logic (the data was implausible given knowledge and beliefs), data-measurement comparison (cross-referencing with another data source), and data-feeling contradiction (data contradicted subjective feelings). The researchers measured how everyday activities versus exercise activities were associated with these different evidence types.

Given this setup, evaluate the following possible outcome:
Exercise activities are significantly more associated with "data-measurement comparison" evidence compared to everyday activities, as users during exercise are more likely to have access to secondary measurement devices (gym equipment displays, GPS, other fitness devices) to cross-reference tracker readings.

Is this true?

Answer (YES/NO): YES